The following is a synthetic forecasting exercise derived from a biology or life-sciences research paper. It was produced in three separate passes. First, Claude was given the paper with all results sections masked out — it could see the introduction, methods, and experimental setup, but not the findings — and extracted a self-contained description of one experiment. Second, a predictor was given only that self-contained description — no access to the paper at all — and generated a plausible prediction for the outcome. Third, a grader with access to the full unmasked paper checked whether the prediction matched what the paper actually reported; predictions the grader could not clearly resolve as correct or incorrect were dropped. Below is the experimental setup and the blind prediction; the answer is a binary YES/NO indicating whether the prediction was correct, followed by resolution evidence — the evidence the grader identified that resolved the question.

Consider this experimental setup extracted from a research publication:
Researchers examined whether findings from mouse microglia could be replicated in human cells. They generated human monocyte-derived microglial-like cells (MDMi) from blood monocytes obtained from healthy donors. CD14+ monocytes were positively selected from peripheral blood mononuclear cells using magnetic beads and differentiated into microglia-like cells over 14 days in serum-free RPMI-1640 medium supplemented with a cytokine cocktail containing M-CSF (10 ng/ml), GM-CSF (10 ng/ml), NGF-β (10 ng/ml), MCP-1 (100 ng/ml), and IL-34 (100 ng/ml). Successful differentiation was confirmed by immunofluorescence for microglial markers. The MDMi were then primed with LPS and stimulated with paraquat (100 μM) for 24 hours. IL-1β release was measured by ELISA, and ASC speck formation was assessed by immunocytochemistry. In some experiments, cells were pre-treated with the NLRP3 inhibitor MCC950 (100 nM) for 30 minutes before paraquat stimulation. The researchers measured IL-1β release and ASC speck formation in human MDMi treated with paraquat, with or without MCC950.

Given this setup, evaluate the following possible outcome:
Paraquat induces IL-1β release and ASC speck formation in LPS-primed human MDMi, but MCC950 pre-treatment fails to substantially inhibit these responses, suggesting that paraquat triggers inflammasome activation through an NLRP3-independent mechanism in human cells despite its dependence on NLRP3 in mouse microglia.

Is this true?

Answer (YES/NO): NO